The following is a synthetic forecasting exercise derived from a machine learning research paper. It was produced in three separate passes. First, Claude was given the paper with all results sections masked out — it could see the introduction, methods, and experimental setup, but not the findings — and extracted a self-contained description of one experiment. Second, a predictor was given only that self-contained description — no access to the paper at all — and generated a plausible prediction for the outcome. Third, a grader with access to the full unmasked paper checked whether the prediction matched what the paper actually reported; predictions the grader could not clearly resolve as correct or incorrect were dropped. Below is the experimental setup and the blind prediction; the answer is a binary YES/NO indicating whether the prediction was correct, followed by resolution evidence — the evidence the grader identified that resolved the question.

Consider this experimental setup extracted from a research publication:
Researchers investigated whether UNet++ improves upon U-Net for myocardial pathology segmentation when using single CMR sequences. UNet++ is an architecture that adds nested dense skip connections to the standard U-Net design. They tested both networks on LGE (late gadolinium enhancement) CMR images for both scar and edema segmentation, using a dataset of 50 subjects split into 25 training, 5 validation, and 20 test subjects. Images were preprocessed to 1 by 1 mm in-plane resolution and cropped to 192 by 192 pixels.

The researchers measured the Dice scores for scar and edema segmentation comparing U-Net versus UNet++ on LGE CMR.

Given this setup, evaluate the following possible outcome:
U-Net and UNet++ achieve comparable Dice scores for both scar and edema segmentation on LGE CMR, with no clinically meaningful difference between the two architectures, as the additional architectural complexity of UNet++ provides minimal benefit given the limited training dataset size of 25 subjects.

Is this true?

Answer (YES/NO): YES